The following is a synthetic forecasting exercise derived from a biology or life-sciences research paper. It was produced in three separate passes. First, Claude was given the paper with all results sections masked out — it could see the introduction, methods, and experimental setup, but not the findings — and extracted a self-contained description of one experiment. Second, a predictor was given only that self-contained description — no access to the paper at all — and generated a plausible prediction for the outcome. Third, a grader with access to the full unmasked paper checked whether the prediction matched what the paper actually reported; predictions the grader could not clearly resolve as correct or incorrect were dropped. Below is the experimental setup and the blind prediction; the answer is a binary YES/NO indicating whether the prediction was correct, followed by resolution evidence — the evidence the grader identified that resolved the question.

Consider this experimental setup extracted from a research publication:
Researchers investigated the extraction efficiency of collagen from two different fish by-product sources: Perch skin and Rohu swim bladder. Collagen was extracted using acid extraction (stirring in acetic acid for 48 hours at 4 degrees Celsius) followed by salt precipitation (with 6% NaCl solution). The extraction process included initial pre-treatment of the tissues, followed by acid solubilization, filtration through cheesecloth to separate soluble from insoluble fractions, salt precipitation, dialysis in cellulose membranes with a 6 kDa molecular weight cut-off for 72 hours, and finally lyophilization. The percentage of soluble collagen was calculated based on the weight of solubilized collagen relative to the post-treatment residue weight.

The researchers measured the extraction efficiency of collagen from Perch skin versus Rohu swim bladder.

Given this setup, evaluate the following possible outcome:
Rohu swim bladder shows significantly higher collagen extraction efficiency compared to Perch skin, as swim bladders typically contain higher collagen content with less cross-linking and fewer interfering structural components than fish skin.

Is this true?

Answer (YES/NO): YES